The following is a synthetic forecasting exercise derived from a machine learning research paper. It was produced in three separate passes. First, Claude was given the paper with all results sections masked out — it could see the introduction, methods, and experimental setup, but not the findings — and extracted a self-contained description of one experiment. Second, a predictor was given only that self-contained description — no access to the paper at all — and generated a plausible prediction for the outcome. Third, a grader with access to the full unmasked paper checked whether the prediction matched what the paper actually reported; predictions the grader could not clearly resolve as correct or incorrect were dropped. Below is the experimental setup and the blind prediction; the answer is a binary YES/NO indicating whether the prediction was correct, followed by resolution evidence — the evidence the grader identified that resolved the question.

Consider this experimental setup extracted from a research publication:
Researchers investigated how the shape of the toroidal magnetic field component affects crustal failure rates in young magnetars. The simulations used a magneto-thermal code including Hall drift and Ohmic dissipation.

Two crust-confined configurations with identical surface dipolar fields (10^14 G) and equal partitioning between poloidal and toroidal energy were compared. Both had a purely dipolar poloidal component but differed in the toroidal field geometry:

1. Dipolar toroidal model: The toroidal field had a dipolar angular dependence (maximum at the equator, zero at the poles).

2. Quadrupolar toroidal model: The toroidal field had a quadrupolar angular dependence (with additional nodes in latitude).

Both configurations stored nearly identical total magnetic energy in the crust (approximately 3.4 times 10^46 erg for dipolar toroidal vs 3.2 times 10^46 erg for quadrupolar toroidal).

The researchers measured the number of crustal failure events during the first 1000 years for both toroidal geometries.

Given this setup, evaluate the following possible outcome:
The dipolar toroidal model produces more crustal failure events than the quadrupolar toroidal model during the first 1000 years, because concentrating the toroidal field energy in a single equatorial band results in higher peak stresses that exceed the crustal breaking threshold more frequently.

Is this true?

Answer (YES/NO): NO